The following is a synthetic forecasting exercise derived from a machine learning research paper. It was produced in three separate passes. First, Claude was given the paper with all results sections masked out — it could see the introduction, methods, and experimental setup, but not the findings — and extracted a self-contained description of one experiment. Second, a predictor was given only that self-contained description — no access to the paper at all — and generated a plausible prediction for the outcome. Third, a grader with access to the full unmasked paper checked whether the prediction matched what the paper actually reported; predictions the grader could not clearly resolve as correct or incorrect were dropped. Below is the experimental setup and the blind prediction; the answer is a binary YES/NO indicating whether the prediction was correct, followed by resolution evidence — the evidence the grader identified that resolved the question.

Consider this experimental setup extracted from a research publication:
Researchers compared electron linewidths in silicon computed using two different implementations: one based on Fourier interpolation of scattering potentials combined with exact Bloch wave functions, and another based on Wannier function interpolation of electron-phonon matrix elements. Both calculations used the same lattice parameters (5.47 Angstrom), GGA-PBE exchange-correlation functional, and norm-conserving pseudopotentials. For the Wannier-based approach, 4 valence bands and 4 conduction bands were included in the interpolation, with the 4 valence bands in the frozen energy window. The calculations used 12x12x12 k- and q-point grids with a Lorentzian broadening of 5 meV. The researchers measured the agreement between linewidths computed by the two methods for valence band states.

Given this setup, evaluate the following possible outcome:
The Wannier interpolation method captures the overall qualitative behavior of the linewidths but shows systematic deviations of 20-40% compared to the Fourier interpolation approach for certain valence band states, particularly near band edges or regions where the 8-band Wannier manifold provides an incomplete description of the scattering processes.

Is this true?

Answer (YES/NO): NO